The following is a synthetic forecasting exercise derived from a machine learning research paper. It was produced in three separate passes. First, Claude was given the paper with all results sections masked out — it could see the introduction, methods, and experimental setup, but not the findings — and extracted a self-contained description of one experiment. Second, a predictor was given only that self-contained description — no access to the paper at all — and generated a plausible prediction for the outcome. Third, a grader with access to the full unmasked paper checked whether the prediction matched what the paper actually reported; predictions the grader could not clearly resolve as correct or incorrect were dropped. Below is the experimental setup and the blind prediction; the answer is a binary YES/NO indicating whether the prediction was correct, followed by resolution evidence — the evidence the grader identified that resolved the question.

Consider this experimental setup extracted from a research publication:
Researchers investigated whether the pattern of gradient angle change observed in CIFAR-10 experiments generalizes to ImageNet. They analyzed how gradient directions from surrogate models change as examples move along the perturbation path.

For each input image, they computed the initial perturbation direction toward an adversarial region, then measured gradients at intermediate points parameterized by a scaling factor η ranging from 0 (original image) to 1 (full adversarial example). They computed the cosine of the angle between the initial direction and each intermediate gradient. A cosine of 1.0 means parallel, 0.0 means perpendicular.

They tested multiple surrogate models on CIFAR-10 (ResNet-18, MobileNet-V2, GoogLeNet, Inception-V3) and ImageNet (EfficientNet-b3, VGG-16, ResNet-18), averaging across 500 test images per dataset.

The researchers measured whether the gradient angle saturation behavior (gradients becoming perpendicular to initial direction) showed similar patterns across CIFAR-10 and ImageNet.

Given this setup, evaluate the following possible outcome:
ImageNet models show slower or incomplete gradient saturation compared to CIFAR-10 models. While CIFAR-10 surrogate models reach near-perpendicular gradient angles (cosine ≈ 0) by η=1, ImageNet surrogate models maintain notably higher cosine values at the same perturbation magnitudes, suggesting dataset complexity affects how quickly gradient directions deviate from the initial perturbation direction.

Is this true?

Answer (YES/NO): NO